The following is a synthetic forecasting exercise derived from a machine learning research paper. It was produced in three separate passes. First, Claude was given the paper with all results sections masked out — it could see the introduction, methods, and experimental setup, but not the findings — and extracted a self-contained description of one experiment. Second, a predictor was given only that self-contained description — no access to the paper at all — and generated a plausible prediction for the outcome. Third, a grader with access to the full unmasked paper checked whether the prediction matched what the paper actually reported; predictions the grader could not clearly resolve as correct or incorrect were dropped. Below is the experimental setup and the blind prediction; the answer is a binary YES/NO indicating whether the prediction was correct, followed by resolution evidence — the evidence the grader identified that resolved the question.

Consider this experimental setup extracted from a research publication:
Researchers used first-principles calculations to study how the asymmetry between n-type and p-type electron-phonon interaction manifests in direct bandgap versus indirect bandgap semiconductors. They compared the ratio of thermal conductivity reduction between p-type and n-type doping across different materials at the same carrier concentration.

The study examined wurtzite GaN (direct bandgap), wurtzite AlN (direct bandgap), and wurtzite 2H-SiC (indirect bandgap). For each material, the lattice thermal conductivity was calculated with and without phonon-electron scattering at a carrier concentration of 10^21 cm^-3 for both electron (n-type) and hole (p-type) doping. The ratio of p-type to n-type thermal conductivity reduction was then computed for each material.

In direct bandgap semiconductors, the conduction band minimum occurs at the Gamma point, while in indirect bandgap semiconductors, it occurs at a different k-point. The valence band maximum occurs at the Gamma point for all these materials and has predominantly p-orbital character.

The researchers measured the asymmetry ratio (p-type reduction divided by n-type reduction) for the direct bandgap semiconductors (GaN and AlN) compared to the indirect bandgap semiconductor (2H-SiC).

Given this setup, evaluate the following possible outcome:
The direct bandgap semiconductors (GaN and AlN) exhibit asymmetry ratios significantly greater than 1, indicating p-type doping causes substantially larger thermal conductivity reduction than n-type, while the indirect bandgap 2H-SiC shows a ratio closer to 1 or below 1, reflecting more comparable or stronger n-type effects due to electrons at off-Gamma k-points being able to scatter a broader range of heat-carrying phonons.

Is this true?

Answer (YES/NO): NO